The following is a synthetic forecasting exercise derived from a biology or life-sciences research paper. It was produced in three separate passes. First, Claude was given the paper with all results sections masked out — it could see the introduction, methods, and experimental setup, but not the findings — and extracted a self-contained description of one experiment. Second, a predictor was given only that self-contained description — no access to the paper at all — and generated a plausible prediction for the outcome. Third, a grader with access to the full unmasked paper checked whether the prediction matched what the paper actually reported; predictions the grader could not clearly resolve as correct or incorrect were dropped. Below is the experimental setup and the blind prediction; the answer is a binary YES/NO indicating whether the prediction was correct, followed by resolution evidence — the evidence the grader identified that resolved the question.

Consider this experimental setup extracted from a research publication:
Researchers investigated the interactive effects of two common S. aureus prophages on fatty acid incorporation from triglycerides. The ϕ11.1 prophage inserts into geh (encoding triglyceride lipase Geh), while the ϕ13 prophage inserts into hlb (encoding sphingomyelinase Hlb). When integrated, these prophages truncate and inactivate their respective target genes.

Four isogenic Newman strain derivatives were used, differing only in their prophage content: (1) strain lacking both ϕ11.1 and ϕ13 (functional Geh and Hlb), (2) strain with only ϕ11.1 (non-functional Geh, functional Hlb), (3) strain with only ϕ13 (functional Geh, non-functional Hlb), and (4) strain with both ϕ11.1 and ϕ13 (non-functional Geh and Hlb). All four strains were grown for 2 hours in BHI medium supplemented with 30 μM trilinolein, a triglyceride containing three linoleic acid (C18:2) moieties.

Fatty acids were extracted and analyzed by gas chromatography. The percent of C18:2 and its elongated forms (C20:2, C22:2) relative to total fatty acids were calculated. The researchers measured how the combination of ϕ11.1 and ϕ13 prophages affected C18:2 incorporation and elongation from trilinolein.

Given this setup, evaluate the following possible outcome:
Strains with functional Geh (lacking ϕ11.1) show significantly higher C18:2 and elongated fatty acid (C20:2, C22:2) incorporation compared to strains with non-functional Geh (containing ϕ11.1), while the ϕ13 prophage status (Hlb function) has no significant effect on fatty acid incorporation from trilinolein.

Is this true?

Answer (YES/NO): NO